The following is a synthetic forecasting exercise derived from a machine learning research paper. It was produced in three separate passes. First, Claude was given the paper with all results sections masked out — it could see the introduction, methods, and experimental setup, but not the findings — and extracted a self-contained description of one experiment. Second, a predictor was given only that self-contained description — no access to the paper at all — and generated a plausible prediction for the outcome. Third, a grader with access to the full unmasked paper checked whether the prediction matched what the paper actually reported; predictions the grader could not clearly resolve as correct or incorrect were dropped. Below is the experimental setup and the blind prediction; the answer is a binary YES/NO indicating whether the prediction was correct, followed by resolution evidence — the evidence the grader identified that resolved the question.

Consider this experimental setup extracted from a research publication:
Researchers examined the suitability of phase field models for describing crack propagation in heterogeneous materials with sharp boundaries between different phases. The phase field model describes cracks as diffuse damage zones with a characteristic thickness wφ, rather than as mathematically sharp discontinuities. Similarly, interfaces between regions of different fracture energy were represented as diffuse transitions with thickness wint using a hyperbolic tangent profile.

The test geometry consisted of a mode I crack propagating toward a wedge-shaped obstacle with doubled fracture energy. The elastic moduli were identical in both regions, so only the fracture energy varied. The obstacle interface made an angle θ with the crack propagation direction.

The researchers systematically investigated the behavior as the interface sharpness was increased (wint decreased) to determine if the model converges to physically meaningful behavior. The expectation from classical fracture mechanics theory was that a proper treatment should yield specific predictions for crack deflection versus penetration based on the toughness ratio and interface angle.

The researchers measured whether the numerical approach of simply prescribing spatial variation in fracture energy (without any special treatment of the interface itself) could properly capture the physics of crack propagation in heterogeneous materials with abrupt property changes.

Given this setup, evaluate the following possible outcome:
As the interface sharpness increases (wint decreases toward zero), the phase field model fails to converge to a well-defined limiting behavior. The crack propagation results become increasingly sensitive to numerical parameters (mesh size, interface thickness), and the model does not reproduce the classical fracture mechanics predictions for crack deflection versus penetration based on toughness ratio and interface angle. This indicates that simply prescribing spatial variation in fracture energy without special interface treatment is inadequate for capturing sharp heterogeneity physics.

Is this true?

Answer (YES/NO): NO